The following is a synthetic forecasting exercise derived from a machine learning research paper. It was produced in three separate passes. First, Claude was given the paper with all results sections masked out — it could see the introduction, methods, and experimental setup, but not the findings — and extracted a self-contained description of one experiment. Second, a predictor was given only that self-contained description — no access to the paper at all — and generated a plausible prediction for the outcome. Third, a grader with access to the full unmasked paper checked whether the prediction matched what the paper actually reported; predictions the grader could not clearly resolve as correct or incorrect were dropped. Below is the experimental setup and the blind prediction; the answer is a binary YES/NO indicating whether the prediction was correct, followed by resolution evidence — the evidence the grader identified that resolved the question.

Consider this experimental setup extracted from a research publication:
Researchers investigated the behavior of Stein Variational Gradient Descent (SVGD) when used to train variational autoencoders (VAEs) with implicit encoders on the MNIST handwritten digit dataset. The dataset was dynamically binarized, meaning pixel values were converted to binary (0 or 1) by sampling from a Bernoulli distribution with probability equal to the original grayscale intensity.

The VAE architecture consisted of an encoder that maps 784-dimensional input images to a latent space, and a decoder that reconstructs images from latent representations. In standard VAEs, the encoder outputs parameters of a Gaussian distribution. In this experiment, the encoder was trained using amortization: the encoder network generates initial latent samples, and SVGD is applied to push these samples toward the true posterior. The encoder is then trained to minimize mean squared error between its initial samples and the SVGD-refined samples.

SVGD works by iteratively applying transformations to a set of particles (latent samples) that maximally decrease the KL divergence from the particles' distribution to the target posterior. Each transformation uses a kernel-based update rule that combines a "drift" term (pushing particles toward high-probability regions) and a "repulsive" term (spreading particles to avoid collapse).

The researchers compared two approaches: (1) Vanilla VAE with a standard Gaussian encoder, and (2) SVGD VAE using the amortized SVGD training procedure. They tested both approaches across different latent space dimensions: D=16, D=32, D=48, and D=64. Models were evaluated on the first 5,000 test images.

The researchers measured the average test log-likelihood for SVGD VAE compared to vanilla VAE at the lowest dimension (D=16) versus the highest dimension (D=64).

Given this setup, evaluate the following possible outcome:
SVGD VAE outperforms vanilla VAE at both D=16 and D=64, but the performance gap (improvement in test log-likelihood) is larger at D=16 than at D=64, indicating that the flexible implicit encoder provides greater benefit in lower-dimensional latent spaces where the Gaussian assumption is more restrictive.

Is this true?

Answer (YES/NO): NO